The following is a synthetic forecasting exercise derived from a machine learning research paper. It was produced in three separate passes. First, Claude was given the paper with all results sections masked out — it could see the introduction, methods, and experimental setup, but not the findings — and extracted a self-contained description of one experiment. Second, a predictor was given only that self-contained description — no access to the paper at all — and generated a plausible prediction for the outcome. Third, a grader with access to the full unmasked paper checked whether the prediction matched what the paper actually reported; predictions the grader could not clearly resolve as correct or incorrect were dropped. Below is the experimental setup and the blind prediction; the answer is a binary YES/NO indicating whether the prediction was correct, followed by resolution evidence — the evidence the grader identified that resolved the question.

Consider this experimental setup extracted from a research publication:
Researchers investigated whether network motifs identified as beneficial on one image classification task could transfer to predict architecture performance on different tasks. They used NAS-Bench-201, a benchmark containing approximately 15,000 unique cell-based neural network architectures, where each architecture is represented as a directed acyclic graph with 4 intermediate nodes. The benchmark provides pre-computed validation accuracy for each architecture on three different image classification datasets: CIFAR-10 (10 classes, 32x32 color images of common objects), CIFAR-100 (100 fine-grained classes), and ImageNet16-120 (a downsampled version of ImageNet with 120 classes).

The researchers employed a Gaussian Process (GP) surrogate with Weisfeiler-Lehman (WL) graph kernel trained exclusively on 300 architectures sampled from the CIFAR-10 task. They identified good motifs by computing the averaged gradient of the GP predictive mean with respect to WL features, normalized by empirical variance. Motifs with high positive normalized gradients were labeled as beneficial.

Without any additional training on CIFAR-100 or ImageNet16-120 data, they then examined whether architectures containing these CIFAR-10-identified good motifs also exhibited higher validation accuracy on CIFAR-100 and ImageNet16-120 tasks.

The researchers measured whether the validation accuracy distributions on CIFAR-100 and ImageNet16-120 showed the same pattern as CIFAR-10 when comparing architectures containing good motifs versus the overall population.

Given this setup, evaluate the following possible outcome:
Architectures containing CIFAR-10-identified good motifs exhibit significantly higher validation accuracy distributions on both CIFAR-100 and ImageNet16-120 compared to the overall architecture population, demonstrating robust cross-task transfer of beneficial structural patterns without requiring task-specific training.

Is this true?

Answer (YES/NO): YES